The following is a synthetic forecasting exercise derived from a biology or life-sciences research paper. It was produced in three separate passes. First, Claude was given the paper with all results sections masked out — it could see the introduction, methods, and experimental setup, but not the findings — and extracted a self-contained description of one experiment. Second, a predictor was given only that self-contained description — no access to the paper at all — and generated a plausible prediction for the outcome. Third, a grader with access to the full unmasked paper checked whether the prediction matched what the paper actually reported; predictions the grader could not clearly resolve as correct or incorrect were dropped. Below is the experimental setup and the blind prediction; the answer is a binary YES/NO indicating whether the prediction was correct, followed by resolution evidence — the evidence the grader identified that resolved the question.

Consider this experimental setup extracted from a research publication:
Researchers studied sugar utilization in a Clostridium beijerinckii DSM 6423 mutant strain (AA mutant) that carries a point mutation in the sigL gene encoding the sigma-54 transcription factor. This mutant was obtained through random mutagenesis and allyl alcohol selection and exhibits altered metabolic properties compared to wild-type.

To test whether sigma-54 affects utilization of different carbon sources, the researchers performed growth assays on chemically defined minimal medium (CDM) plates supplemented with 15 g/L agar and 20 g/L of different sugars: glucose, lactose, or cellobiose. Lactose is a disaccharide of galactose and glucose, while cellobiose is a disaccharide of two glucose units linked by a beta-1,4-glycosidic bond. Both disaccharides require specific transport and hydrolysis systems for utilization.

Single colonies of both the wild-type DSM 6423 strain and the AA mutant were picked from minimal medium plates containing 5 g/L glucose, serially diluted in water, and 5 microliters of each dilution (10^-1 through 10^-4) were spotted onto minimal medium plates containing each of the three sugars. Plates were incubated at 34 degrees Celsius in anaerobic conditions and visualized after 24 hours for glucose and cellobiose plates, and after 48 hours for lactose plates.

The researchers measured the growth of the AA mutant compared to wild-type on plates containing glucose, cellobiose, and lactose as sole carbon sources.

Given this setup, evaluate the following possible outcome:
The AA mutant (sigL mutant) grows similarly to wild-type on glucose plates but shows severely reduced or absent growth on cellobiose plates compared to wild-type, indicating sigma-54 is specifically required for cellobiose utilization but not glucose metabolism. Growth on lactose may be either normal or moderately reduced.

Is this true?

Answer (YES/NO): NO